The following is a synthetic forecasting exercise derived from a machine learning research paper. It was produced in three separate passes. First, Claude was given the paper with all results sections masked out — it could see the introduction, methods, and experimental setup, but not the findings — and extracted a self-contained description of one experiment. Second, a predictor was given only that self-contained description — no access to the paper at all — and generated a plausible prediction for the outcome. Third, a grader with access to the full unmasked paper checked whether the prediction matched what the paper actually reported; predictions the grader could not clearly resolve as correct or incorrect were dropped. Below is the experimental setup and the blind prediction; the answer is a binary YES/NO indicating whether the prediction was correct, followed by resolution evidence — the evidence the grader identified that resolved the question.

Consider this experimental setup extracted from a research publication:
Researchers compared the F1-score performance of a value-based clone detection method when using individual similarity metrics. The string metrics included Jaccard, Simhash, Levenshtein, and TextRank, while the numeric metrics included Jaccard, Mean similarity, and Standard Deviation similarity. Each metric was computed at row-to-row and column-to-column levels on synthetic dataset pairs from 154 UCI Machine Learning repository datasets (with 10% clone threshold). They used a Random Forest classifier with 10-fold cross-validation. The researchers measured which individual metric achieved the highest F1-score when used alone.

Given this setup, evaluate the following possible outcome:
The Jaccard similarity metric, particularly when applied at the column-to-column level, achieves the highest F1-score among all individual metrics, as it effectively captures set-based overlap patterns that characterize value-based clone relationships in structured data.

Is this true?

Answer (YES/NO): YES